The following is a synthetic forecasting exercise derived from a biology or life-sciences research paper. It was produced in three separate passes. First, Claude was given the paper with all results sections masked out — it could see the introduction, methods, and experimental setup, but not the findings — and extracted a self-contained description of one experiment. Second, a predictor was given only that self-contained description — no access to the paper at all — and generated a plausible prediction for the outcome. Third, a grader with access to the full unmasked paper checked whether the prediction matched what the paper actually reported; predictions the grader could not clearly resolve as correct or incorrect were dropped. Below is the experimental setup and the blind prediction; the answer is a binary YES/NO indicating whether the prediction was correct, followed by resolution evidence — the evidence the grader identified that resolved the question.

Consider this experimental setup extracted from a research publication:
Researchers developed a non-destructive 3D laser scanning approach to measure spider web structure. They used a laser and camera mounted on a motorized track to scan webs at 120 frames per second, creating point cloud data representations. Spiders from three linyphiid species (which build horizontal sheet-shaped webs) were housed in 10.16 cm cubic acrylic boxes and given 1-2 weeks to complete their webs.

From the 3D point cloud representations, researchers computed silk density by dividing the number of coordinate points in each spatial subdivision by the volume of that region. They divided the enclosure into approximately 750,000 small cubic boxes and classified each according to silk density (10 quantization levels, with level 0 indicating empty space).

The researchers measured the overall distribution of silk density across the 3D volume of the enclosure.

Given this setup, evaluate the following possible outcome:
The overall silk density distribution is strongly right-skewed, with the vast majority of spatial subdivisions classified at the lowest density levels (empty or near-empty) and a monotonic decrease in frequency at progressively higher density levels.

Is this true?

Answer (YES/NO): YES